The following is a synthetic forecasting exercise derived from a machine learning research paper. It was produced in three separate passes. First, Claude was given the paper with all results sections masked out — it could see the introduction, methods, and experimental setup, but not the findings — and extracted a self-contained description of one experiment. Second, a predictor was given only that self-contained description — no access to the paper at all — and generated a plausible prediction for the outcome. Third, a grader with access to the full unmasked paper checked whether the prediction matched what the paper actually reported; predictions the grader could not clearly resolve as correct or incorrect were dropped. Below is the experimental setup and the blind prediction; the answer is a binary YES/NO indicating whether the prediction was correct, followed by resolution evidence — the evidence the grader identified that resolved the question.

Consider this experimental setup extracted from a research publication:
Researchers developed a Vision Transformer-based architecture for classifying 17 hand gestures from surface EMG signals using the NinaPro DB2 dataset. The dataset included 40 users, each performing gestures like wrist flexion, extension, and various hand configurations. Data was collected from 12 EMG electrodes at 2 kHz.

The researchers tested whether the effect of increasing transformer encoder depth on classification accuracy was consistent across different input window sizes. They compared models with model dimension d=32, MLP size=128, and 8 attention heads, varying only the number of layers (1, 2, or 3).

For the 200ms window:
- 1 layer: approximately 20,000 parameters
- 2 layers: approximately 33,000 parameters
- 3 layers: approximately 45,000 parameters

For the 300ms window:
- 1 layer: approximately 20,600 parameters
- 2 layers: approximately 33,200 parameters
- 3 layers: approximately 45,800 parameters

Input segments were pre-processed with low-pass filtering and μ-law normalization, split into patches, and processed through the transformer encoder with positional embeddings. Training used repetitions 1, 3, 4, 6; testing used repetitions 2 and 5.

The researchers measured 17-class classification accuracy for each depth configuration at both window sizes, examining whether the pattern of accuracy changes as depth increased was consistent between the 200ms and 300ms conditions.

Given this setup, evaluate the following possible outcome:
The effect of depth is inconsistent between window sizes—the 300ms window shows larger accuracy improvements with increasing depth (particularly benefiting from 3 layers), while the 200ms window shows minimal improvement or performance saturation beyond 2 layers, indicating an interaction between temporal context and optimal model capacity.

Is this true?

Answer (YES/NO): NO